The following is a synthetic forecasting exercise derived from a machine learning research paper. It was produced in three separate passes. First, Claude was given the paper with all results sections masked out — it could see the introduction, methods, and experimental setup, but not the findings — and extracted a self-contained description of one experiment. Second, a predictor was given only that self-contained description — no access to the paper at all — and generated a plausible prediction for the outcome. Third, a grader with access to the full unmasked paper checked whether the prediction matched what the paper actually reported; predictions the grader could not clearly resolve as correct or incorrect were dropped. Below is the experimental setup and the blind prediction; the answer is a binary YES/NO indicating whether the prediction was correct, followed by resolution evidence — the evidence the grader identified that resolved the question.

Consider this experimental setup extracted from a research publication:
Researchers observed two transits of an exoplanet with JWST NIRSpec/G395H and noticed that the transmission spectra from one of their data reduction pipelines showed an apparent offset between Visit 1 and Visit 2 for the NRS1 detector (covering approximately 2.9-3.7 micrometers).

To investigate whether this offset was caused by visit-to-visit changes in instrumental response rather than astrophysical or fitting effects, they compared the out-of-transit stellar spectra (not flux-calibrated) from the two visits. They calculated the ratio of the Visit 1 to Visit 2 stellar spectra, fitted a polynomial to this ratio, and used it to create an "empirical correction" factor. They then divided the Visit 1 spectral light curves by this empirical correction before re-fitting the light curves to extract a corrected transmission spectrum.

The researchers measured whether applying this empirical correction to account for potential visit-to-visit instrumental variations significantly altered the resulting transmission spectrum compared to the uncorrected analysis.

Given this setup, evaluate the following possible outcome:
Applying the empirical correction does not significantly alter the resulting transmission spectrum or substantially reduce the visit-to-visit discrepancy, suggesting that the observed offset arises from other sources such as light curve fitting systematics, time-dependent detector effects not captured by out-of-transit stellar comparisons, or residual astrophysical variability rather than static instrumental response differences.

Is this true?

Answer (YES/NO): YES